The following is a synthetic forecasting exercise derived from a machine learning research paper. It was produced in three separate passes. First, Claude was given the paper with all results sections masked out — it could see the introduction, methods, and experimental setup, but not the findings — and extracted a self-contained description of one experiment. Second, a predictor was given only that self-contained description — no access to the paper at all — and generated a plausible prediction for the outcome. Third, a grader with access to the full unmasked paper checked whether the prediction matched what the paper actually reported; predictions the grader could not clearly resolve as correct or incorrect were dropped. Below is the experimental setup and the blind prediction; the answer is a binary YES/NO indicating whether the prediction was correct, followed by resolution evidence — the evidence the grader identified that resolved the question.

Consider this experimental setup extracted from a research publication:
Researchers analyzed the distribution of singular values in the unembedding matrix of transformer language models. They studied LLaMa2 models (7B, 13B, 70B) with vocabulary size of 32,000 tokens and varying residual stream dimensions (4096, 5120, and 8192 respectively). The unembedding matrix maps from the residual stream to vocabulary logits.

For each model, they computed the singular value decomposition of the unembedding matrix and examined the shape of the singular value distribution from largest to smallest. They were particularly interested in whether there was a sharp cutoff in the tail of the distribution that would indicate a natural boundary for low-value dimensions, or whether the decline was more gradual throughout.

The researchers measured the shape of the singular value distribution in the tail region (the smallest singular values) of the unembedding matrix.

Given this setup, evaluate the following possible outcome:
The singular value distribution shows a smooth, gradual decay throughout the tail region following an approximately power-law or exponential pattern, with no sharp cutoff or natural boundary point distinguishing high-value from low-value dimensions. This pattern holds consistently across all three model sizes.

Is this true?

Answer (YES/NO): NO